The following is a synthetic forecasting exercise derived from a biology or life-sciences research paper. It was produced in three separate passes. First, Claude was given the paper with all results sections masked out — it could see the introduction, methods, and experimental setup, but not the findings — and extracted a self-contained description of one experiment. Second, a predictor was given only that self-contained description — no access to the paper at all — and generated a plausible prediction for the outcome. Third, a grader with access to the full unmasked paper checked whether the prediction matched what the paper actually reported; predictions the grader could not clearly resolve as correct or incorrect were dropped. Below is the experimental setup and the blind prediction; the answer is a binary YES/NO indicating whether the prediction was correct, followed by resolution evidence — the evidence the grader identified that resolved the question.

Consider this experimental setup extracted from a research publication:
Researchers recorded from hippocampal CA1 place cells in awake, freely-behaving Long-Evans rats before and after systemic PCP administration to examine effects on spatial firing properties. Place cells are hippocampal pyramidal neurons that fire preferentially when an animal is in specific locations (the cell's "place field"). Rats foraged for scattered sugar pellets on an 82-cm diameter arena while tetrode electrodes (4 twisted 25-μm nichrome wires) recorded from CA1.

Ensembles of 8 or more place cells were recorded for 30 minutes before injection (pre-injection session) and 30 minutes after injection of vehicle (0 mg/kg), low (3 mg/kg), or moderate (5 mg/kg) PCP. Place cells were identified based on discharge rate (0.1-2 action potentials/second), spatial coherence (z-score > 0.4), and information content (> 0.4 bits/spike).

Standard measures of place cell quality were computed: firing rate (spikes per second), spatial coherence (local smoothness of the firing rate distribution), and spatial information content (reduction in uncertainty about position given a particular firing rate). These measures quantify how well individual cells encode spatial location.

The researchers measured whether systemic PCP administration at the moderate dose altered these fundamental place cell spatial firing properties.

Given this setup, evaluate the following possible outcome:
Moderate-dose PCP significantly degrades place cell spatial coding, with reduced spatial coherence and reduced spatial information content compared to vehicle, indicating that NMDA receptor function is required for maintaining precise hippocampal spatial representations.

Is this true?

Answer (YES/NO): NO